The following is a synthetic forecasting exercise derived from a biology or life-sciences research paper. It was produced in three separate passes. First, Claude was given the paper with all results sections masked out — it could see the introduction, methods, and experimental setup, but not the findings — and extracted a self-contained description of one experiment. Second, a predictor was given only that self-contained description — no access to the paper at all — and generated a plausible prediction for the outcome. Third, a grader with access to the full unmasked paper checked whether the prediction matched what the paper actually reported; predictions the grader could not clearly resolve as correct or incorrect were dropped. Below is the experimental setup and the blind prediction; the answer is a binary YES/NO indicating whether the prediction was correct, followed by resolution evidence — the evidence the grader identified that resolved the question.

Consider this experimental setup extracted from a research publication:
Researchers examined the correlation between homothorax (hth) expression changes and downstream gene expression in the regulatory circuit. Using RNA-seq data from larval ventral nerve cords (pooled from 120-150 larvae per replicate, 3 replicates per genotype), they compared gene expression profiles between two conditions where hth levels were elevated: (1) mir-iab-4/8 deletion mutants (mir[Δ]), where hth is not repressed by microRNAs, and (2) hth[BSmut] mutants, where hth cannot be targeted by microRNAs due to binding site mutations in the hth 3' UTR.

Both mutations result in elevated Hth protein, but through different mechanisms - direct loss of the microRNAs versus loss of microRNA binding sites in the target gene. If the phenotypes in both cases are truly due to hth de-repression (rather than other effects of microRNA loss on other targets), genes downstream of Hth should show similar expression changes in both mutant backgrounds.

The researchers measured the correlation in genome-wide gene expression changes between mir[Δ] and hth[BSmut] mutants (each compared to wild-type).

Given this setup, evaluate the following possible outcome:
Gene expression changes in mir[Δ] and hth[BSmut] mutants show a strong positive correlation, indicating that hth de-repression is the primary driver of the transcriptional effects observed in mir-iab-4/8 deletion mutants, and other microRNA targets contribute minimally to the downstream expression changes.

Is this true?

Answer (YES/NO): YES